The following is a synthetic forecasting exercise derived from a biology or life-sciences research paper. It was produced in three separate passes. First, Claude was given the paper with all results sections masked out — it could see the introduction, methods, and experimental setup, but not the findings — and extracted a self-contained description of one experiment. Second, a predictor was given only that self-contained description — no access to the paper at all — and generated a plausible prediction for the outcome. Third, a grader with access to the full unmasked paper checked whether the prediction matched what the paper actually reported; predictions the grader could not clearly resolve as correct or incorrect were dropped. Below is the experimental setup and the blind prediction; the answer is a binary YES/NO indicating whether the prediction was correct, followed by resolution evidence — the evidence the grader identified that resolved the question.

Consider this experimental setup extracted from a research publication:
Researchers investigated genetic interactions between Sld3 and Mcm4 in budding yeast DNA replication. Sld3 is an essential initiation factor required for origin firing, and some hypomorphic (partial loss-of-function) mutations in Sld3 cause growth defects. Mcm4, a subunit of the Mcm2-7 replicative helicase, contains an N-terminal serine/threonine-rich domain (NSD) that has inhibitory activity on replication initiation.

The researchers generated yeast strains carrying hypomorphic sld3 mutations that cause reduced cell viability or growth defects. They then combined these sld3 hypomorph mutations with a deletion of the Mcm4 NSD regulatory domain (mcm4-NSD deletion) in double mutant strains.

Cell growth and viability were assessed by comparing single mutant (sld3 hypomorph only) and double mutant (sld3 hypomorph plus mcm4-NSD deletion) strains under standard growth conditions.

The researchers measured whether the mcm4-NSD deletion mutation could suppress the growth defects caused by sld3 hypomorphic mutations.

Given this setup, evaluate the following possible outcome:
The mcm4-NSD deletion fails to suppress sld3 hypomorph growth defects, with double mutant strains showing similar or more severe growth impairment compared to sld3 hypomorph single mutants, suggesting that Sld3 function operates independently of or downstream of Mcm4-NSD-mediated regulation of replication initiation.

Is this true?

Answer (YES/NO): NO